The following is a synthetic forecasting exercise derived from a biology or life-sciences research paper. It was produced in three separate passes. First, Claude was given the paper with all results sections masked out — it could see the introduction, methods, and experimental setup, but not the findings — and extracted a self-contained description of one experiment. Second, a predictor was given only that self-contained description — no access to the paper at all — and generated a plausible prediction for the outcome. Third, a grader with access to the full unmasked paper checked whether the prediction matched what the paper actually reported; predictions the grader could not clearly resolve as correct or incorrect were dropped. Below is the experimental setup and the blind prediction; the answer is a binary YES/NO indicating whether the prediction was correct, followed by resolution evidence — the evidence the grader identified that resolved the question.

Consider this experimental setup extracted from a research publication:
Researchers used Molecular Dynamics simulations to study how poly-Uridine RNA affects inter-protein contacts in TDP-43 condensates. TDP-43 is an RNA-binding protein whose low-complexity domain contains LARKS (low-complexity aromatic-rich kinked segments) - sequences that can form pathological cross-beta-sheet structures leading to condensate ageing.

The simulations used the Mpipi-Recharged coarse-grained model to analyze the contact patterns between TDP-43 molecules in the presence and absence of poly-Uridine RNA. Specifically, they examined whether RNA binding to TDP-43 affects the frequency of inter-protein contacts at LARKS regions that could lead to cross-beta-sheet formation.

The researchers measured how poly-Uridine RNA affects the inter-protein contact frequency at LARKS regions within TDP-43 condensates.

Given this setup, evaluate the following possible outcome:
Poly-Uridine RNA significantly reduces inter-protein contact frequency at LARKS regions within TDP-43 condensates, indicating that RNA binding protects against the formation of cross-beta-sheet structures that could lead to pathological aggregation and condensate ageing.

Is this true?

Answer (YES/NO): YES